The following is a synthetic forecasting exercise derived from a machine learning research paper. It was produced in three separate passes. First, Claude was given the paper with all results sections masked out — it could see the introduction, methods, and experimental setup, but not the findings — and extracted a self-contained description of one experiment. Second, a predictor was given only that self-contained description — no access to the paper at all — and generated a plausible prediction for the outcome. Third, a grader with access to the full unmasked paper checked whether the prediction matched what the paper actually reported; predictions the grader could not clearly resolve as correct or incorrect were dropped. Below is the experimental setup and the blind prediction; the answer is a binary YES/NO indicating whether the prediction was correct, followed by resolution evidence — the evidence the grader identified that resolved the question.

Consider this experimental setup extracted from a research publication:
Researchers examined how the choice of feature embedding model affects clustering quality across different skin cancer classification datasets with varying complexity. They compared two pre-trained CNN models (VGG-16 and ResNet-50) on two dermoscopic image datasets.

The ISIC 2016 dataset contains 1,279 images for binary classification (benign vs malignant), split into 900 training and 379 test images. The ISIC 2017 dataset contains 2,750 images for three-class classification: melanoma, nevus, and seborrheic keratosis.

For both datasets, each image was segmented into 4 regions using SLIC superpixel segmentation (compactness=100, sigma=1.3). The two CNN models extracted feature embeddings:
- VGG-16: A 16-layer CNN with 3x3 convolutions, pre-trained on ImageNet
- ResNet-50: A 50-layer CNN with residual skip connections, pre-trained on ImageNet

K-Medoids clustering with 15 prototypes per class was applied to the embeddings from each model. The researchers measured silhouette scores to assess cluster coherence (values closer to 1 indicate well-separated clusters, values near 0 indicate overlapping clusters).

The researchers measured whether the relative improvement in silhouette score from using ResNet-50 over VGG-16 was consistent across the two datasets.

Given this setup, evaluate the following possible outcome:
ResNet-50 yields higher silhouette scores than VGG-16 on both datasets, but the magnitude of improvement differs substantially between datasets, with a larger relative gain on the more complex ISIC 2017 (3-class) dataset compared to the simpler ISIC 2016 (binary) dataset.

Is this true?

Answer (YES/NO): NO